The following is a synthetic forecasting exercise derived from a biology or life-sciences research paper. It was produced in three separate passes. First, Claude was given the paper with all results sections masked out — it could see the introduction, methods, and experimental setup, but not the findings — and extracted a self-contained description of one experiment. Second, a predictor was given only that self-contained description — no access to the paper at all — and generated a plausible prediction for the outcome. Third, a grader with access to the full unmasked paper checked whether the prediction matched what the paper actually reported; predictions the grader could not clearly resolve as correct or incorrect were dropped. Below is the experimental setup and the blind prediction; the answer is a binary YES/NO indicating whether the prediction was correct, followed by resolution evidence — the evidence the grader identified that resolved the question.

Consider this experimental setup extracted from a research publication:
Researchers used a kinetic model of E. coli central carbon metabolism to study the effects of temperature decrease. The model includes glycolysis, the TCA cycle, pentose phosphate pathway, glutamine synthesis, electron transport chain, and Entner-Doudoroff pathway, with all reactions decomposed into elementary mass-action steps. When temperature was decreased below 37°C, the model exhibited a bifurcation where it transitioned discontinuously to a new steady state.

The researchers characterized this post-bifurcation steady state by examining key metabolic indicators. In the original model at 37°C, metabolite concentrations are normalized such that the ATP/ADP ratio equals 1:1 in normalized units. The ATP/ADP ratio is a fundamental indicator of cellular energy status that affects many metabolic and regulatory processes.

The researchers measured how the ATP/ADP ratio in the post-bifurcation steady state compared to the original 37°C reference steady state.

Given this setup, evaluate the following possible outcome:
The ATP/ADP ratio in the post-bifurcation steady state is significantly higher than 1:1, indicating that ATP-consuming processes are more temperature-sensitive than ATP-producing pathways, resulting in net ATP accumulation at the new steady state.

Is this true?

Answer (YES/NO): YES